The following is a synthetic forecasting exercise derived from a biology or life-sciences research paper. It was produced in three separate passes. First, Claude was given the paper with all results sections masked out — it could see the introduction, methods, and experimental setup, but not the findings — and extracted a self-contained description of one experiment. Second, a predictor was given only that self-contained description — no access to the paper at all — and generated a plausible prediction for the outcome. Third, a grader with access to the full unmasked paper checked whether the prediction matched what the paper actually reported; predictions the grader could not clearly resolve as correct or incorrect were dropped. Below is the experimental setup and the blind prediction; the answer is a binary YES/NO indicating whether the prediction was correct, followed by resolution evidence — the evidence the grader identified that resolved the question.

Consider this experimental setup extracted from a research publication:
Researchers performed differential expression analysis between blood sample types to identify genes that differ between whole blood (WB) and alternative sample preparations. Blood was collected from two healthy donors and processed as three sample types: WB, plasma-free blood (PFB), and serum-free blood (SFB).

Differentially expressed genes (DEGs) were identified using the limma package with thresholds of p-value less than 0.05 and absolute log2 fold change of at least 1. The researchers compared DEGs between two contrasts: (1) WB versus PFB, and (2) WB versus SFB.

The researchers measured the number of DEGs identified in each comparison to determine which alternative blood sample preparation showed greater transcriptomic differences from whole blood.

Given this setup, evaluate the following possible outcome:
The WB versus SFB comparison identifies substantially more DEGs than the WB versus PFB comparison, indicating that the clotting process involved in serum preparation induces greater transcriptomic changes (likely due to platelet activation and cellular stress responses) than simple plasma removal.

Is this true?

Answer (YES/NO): YES